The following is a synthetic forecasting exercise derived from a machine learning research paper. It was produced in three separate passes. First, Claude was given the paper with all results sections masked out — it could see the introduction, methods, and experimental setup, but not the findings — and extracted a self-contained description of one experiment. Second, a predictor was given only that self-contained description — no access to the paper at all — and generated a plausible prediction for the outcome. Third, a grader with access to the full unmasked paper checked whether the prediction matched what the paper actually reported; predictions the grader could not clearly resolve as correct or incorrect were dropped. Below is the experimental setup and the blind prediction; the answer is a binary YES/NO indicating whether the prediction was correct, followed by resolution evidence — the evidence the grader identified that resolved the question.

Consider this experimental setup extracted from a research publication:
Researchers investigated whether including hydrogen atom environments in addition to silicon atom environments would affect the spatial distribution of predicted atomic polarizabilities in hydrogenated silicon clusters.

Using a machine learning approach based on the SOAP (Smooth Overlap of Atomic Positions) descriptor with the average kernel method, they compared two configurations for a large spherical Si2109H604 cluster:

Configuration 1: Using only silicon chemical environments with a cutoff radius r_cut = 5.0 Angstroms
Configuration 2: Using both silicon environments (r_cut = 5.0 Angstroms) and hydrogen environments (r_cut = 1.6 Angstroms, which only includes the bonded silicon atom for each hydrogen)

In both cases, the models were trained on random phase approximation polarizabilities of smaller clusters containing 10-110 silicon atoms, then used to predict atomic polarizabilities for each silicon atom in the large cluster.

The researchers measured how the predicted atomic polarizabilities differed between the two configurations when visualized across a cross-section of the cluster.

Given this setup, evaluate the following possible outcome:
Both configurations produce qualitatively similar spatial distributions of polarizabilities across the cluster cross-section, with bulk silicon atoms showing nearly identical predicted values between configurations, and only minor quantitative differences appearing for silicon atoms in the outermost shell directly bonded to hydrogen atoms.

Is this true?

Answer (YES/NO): NO